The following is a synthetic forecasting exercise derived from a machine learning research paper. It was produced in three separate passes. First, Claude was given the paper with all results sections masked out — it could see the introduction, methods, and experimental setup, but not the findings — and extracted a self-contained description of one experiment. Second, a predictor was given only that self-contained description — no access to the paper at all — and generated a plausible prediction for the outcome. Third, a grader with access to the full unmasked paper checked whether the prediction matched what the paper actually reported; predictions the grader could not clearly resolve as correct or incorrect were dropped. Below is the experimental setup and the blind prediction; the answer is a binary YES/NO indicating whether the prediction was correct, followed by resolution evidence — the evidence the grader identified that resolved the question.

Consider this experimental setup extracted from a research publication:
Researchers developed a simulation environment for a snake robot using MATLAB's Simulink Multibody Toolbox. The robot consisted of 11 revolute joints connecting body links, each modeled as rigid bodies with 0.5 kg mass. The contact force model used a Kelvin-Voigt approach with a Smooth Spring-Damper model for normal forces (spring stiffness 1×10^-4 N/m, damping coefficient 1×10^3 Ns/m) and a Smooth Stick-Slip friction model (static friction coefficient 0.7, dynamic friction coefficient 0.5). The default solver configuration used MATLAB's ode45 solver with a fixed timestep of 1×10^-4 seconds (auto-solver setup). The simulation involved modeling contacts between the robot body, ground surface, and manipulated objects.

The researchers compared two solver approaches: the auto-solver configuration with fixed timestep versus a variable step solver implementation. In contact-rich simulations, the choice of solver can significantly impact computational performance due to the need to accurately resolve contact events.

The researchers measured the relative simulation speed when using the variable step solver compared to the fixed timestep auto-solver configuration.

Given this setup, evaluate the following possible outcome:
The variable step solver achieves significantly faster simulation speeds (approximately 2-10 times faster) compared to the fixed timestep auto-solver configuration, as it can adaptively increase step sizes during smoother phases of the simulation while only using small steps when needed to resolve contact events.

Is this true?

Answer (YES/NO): NO